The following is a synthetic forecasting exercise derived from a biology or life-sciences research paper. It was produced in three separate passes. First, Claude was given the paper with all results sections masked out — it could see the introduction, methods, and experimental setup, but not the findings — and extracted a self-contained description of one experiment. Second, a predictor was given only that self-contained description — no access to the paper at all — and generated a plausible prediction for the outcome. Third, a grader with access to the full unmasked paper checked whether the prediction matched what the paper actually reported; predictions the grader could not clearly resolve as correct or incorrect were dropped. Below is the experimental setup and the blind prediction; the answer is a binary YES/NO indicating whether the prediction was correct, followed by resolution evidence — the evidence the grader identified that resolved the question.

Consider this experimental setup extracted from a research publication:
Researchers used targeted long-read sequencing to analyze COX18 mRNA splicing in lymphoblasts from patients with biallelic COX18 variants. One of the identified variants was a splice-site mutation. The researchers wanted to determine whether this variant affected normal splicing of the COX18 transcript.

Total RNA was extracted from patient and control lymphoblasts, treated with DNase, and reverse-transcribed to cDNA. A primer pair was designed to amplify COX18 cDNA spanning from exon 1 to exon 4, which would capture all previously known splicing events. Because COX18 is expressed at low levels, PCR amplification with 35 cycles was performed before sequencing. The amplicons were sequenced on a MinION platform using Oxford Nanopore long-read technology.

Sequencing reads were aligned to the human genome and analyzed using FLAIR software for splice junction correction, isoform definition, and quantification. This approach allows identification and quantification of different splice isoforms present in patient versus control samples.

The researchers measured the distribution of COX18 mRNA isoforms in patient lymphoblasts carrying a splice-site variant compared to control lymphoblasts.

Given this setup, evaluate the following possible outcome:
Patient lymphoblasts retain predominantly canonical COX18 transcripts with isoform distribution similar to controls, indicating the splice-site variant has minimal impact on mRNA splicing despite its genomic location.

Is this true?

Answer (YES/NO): NO